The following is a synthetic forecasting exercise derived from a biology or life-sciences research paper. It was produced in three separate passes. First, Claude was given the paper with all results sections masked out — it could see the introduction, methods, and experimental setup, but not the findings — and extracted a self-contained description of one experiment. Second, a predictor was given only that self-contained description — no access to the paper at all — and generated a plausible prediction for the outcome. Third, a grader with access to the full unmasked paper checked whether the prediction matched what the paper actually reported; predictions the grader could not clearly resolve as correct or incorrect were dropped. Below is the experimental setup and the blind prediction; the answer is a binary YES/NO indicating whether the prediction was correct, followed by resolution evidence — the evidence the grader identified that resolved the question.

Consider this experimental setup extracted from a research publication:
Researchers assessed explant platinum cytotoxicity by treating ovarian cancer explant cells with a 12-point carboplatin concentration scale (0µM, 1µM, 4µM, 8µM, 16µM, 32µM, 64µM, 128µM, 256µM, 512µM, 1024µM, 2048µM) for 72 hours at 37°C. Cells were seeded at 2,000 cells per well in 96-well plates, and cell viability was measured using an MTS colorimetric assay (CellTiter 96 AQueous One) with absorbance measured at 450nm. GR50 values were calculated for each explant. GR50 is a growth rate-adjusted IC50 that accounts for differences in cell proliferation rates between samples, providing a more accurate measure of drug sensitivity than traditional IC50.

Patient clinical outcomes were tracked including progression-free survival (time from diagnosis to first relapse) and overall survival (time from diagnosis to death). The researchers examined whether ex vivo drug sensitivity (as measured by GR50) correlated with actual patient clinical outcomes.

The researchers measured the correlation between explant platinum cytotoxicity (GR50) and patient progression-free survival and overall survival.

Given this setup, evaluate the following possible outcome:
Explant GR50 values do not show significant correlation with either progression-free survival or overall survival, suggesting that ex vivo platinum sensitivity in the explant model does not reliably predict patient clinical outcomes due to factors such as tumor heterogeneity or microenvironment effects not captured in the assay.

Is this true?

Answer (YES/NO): NO